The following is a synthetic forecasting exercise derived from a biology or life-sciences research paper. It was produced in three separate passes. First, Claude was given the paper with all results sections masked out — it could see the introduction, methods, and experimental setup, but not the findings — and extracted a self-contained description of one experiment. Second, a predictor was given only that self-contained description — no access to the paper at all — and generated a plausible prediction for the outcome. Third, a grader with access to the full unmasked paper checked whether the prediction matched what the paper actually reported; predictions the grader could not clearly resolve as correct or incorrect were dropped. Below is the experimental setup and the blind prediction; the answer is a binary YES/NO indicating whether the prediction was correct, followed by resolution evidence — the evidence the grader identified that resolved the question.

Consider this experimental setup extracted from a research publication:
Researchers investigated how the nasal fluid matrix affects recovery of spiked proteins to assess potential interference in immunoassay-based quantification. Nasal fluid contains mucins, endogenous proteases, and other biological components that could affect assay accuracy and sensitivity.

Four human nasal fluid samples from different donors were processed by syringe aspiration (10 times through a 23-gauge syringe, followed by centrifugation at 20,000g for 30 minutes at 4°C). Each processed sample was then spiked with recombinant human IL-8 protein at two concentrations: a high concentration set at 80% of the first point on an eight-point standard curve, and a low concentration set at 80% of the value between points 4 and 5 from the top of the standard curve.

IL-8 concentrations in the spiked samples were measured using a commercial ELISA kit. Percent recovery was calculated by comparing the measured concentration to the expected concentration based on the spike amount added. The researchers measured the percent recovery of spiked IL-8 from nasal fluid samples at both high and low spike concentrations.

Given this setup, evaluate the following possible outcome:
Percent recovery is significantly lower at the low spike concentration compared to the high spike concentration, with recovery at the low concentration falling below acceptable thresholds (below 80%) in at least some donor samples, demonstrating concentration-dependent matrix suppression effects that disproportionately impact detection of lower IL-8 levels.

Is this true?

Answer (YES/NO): NO